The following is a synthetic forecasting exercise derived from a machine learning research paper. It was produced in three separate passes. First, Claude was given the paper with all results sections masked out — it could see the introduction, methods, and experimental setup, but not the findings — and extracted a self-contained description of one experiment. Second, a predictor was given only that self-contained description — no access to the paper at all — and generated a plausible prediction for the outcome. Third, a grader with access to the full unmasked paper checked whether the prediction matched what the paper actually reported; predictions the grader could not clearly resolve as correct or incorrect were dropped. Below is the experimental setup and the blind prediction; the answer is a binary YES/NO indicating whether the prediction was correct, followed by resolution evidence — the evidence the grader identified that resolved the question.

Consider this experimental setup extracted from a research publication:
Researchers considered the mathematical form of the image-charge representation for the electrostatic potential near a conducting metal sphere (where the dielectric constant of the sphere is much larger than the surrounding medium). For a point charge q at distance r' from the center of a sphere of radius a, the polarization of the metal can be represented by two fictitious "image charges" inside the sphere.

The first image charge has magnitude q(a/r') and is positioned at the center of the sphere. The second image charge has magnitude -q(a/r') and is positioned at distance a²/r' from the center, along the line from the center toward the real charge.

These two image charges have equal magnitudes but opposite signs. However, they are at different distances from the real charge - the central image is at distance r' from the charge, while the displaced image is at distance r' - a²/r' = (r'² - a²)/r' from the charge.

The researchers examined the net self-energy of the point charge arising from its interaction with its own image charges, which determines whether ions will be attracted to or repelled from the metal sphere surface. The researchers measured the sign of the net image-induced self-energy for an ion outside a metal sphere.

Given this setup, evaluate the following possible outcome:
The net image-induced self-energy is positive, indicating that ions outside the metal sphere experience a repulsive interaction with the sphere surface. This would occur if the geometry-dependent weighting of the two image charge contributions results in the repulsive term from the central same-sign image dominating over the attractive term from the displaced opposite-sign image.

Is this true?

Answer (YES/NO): NO